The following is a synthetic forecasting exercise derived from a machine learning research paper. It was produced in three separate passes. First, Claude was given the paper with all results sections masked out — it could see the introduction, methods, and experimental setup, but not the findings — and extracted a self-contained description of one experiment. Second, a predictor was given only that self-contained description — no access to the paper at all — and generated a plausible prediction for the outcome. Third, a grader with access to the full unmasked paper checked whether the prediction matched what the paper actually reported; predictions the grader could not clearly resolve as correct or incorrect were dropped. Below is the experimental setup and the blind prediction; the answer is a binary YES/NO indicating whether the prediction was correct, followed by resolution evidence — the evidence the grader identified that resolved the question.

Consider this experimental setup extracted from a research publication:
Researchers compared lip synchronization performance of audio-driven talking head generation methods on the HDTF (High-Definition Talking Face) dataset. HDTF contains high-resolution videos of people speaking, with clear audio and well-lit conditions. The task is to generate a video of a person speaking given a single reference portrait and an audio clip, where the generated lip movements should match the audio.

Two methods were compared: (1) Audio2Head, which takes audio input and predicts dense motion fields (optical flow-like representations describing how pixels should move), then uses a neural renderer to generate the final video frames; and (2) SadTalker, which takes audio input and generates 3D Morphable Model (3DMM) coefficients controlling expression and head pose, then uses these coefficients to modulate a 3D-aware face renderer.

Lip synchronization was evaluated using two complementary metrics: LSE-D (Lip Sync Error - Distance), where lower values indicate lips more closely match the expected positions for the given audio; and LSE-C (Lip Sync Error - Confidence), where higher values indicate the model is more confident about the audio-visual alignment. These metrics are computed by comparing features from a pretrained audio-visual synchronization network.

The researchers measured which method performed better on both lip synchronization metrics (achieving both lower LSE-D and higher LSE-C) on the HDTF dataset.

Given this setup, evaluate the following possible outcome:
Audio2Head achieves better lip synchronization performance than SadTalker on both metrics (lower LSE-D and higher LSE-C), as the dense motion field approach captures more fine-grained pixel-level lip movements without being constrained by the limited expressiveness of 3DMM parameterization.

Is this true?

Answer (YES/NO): YES